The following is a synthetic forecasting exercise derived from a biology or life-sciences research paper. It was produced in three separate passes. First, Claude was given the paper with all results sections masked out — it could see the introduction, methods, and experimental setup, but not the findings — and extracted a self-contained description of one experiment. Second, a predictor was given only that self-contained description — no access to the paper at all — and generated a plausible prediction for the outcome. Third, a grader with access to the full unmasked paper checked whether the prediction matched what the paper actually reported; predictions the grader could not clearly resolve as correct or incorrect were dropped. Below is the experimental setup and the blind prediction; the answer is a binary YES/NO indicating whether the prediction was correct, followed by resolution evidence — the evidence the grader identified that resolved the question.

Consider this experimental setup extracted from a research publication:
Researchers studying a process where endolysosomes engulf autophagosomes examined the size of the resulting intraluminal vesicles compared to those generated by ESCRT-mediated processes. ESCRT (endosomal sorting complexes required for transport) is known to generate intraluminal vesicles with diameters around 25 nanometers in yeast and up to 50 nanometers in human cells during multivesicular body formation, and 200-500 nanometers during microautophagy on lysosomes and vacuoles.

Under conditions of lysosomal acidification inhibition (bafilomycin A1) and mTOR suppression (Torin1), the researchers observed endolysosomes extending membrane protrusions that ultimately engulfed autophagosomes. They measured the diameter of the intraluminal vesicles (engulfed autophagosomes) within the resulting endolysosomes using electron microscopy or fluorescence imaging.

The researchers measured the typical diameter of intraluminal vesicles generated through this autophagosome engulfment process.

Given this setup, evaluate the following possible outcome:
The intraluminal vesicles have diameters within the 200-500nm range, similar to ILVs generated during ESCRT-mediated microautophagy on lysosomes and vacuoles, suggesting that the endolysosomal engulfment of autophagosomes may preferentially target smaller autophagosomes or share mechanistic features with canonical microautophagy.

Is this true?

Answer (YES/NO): NO